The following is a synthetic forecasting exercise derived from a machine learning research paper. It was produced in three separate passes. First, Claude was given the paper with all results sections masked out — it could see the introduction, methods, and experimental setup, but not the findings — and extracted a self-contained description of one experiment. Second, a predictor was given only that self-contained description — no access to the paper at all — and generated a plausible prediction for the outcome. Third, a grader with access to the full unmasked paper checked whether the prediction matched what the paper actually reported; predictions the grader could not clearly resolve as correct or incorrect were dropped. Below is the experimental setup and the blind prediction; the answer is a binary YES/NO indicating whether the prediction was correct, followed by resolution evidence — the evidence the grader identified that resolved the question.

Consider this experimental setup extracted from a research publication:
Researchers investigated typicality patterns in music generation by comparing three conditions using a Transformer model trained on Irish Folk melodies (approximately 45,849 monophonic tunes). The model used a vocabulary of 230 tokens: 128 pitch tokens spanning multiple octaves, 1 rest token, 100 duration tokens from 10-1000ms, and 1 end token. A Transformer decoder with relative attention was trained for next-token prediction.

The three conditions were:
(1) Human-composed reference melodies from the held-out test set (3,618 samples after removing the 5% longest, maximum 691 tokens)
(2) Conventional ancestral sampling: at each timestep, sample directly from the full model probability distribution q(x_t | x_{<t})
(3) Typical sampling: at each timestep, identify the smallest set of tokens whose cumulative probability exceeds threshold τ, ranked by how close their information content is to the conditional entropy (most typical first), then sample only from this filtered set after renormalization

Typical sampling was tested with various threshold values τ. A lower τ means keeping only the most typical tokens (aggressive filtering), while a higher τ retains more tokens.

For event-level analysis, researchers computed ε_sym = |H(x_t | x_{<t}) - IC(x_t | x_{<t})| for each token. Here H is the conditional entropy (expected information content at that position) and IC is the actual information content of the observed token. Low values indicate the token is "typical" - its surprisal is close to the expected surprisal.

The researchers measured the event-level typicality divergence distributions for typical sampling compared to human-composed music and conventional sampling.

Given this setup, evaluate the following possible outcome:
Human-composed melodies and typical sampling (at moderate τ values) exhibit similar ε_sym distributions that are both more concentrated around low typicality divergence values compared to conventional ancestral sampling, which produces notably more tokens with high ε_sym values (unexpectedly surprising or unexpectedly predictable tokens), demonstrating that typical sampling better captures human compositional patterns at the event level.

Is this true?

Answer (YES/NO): NO